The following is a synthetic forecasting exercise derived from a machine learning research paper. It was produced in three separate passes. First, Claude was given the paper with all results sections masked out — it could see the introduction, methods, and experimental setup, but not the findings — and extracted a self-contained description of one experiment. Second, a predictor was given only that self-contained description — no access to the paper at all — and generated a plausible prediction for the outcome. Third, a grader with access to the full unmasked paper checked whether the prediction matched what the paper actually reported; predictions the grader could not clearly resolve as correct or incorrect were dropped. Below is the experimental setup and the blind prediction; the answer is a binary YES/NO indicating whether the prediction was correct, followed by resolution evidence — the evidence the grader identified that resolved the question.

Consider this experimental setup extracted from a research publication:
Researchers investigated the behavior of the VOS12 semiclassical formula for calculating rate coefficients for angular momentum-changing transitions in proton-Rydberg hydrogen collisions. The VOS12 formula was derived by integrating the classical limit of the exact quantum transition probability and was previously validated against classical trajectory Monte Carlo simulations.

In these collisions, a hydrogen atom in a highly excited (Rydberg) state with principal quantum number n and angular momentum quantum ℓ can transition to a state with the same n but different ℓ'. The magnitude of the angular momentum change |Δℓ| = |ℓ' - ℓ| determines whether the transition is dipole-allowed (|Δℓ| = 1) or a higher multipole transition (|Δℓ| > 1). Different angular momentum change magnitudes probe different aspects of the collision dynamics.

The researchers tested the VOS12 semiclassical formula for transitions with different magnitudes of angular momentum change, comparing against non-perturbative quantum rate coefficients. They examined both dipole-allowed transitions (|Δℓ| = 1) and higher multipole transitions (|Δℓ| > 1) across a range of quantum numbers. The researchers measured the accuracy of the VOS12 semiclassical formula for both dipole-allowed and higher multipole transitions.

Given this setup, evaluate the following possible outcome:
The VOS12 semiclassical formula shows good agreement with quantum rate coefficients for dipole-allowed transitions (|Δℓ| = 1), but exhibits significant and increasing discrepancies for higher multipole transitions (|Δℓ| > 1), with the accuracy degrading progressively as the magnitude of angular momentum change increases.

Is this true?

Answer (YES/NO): NO